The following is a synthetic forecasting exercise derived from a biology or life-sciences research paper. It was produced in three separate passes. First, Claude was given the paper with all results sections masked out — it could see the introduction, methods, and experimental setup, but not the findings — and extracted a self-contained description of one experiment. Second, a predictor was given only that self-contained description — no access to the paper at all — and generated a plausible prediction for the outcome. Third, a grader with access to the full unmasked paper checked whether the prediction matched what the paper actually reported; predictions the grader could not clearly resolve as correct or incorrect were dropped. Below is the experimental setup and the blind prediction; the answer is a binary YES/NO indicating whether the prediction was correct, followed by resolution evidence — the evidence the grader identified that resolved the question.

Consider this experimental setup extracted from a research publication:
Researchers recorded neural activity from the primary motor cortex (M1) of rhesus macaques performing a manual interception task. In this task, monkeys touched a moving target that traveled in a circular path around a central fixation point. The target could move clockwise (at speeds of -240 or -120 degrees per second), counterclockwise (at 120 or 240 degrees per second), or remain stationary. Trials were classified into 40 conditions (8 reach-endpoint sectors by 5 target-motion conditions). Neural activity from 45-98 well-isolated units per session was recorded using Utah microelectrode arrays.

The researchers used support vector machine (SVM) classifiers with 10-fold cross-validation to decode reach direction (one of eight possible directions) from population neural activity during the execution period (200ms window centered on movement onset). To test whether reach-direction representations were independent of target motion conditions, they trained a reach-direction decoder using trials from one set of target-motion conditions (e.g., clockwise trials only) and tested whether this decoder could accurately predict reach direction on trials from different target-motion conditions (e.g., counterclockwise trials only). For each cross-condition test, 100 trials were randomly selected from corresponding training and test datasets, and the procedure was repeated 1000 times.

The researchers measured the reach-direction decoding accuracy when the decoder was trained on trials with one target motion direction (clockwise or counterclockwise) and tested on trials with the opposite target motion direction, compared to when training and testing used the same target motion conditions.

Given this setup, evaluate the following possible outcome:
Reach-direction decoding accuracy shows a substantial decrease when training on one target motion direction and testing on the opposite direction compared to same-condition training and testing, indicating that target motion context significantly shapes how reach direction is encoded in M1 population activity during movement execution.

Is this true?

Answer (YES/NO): YES